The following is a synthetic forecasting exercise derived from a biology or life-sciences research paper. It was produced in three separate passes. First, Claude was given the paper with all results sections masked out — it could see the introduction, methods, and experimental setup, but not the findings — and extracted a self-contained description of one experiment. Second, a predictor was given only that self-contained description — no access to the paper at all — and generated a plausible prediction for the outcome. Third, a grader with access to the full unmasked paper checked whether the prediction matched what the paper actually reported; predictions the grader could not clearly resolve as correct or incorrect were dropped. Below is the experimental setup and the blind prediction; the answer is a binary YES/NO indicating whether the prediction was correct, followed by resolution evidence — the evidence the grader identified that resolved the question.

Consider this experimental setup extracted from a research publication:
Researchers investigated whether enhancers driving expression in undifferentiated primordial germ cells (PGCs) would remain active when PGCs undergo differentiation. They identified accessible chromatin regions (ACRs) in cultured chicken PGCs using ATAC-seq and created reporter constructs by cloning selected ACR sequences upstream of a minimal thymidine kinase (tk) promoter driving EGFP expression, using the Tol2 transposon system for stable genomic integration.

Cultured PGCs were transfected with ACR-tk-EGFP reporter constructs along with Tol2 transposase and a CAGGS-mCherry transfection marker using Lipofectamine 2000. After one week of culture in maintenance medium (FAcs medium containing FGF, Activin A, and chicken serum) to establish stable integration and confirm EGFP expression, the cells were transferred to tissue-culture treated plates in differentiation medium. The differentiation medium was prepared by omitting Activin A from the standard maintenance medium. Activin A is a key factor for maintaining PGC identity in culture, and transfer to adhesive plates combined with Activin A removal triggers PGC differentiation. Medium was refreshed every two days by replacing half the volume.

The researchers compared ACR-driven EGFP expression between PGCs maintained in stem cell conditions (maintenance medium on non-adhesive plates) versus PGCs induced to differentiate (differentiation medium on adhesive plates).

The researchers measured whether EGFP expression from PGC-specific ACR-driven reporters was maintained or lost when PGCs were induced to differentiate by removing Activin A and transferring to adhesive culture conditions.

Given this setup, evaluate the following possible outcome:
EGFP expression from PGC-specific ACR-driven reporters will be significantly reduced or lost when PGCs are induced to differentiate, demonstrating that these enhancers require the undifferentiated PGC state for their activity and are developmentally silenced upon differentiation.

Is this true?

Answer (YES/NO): YES